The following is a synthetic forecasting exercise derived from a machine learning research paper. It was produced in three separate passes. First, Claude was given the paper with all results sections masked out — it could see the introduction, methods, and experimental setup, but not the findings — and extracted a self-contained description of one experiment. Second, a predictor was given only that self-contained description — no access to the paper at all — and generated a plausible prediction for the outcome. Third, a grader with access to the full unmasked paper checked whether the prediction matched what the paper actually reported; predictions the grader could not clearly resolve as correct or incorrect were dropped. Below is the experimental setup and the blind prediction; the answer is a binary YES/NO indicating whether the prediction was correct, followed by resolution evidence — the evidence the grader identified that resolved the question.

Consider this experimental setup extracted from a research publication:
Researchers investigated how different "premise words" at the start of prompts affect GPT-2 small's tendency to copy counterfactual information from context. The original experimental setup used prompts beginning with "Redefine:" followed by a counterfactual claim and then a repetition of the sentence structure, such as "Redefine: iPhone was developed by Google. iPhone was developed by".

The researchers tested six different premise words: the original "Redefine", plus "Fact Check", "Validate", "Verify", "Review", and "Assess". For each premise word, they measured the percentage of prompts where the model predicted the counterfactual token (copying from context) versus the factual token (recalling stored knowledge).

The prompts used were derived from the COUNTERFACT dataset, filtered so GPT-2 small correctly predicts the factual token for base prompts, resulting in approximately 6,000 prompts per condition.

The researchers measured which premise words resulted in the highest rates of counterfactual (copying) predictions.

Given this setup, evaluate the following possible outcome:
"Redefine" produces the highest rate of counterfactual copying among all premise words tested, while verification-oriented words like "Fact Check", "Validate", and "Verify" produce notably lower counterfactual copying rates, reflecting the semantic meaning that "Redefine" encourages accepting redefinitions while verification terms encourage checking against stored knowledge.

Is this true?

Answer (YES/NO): NO